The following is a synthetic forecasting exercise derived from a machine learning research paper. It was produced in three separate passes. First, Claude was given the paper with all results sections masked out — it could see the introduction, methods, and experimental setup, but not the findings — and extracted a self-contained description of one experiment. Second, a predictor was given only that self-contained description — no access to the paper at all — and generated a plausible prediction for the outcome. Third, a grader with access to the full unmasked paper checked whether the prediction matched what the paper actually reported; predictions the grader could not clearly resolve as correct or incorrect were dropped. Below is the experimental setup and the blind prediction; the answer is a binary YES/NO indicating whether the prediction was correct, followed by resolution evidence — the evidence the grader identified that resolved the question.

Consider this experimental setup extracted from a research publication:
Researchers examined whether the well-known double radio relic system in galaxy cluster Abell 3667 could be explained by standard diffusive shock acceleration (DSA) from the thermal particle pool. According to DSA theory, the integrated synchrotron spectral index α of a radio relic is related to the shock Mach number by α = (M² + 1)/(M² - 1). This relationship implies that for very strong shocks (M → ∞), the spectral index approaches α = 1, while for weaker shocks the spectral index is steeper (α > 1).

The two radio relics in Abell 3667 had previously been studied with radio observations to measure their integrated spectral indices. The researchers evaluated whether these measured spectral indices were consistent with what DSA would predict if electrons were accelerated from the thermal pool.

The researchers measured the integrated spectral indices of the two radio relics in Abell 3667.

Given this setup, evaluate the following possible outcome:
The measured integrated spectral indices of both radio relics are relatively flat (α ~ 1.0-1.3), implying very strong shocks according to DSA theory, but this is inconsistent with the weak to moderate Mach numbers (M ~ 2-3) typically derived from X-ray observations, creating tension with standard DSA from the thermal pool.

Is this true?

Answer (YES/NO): NO